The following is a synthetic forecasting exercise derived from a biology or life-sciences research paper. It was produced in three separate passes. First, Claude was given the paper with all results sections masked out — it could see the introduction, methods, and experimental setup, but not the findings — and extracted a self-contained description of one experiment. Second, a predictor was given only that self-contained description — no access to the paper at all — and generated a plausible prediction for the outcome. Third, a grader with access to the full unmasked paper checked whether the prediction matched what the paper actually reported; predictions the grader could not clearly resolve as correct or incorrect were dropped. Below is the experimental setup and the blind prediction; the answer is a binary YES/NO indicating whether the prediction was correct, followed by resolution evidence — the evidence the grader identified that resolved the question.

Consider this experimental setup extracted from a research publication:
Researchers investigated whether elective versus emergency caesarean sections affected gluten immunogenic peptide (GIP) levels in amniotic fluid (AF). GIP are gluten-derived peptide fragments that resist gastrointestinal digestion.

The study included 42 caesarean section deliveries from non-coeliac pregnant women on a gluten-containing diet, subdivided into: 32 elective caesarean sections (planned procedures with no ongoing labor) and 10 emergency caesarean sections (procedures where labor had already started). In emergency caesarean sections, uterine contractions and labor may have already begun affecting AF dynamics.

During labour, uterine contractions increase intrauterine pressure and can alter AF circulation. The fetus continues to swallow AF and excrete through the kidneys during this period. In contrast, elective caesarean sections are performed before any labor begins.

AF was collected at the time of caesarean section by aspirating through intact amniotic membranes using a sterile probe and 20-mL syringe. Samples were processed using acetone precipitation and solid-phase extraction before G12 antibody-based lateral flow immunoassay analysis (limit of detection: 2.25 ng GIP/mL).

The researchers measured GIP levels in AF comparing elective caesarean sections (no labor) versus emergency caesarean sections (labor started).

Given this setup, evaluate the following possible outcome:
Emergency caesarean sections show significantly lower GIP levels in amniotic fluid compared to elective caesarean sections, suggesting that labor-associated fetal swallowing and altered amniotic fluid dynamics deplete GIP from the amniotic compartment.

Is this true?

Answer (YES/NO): NO